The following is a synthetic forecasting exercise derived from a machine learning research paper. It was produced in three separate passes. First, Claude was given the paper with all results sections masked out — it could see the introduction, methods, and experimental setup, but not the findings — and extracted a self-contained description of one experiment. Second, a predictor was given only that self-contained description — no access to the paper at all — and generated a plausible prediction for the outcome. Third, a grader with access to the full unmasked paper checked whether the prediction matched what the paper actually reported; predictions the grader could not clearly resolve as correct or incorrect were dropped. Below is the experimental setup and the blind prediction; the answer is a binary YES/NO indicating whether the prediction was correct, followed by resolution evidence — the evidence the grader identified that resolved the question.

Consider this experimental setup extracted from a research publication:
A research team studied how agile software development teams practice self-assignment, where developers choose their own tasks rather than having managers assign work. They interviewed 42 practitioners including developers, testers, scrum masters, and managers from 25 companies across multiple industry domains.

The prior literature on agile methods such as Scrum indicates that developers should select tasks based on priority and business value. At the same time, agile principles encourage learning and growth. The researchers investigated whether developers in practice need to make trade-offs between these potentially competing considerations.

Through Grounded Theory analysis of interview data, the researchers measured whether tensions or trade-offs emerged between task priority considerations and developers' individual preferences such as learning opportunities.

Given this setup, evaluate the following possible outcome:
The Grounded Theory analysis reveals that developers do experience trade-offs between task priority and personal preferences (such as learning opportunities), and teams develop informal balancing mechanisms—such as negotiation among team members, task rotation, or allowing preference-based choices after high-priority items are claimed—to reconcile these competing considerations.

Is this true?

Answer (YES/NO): NO